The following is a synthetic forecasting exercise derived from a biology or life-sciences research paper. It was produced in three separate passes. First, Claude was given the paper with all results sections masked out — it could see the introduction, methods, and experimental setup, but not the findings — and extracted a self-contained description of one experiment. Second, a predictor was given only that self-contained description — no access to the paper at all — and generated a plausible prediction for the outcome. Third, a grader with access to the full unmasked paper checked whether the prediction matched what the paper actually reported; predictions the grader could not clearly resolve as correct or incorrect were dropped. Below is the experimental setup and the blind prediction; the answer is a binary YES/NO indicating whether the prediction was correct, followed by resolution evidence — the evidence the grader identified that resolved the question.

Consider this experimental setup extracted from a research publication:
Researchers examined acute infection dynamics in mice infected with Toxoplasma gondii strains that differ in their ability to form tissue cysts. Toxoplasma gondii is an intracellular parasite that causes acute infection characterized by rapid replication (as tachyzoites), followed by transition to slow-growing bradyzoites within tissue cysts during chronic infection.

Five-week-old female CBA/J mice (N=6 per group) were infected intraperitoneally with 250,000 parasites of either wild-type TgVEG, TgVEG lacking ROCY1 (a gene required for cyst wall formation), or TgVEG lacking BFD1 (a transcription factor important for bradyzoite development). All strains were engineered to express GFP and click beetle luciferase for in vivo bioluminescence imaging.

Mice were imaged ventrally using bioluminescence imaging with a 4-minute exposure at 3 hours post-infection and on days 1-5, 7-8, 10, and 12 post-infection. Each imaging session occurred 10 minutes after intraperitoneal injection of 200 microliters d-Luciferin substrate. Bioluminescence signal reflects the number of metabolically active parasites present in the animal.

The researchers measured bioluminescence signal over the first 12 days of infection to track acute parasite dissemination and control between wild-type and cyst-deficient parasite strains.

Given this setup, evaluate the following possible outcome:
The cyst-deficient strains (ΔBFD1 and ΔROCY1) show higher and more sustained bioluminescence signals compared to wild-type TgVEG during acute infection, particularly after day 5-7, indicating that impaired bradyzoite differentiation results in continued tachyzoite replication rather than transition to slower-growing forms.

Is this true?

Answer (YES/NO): NO